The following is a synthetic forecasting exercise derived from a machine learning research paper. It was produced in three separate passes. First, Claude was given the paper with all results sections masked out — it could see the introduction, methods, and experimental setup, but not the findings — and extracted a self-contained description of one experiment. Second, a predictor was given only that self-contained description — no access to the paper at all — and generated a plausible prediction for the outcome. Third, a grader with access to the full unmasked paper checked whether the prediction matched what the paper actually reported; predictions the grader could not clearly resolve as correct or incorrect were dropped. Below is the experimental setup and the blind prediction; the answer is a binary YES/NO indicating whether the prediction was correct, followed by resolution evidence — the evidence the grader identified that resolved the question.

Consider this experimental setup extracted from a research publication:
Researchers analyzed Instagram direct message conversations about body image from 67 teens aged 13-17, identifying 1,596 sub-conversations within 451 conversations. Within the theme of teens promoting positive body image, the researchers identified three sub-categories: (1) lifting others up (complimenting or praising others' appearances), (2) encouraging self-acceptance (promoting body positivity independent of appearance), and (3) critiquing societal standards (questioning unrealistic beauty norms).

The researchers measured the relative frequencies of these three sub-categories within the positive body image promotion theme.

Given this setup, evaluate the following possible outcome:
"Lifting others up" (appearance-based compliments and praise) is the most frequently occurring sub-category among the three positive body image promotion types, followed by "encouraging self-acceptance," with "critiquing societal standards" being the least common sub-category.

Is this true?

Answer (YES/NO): YES